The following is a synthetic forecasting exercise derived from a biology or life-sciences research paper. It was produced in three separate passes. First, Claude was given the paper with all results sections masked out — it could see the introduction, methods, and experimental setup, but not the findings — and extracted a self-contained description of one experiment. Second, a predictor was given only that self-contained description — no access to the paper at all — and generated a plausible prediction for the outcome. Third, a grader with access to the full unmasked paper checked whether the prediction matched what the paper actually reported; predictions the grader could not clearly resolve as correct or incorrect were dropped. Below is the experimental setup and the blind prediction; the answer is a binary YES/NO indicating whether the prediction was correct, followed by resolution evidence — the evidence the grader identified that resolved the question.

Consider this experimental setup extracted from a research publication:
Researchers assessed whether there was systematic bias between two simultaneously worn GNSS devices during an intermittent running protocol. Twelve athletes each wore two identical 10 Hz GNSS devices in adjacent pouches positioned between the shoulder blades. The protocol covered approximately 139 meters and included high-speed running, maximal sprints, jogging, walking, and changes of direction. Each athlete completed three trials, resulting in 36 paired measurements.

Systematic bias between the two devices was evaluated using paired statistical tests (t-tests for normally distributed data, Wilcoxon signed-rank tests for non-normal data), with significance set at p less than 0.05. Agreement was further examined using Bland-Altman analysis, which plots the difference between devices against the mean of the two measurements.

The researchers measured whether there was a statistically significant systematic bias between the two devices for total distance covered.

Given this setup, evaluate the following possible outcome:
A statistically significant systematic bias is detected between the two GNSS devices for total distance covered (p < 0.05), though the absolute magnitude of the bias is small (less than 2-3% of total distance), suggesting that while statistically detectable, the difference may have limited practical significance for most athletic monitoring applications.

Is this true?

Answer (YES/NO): NO